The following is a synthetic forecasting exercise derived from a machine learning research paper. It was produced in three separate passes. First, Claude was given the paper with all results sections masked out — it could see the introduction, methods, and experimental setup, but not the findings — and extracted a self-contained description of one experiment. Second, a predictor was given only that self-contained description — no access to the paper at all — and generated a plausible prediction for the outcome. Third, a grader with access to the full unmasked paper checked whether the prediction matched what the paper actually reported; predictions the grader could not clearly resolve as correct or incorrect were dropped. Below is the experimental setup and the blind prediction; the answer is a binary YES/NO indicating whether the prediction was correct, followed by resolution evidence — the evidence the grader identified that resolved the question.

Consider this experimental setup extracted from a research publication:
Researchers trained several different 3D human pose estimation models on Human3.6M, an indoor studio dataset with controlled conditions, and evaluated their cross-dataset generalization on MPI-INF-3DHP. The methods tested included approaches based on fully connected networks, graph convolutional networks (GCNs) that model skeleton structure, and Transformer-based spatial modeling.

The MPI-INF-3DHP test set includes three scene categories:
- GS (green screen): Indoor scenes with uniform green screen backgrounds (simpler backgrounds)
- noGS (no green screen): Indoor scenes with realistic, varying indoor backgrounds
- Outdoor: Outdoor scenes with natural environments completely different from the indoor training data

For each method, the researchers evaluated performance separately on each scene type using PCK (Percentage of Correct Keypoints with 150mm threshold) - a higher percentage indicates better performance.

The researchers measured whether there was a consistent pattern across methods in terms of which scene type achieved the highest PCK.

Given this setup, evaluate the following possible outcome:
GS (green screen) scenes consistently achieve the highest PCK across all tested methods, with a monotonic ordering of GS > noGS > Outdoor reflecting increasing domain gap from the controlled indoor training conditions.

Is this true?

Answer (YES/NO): NO